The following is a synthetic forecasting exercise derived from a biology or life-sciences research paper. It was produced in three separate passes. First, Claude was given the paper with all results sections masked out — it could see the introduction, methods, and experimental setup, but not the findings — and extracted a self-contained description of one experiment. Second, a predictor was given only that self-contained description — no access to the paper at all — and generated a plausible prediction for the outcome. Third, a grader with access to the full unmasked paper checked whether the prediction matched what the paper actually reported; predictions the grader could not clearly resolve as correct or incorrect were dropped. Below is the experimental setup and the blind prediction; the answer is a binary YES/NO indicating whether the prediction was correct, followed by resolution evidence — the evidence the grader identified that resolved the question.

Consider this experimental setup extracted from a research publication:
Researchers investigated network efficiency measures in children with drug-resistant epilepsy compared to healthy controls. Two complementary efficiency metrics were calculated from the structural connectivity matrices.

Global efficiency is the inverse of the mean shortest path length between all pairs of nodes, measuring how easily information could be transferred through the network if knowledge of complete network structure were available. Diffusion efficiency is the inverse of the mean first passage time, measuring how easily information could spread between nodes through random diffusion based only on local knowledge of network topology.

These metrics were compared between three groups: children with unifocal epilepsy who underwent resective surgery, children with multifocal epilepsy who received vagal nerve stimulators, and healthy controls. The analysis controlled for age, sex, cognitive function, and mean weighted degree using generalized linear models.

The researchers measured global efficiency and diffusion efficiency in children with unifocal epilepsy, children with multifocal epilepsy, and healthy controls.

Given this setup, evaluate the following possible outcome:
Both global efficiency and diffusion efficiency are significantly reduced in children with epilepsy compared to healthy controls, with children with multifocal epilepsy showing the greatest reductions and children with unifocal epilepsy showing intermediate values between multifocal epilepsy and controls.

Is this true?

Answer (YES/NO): NO